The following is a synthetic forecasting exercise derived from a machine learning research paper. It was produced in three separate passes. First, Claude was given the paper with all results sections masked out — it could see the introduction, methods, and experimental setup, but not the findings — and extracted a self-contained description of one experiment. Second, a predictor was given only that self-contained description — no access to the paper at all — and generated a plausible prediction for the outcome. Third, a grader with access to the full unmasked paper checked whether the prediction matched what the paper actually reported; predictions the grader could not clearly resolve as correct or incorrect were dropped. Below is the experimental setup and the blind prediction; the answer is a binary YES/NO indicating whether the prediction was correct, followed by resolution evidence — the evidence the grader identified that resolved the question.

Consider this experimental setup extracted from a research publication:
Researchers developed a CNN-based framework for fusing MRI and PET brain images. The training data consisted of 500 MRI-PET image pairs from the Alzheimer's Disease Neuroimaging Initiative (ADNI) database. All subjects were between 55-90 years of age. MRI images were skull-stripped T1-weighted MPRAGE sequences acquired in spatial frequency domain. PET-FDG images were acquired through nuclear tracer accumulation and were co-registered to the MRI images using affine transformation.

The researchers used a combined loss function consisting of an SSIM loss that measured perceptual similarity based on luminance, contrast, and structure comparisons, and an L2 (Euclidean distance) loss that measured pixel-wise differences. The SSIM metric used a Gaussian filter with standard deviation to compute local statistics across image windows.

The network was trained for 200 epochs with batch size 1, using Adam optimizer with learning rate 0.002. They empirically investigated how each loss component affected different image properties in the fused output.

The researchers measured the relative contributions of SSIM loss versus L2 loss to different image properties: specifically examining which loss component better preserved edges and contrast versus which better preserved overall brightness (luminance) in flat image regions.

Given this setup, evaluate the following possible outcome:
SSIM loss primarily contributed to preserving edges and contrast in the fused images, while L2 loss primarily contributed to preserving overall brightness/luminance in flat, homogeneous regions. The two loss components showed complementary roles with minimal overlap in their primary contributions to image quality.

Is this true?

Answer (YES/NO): YES